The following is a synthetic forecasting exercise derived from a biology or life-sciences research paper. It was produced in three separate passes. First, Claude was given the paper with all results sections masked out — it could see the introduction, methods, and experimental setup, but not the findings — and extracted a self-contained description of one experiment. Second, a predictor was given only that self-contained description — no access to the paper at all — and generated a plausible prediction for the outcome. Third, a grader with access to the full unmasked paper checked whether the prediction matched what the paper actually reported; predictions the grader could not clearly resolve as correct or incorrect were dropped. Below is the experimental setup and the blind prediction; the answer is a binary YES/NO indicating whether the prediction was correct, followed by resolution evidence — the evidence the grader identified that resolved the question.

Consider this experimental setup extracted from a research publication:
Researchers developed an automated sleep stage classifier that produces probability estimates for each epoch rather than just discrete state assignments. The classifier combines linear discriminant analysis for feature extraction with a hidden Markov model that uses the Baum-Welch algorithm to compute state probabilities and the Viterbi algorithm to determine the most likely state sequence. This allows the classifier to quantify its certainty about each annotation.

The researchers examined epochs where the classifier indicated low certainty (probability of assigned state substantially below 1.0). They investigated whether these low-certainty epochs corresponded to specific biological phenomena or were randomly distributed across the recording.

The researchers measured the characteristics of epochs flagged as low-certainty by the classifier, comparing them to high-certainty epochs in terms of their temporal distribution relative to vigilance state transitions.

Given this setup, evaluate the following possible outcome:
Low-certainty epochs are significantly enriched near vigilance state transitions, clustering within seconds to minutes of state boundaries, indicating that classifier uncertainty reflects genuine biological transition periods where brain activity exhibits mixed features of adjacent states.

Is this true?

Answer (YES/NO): YES